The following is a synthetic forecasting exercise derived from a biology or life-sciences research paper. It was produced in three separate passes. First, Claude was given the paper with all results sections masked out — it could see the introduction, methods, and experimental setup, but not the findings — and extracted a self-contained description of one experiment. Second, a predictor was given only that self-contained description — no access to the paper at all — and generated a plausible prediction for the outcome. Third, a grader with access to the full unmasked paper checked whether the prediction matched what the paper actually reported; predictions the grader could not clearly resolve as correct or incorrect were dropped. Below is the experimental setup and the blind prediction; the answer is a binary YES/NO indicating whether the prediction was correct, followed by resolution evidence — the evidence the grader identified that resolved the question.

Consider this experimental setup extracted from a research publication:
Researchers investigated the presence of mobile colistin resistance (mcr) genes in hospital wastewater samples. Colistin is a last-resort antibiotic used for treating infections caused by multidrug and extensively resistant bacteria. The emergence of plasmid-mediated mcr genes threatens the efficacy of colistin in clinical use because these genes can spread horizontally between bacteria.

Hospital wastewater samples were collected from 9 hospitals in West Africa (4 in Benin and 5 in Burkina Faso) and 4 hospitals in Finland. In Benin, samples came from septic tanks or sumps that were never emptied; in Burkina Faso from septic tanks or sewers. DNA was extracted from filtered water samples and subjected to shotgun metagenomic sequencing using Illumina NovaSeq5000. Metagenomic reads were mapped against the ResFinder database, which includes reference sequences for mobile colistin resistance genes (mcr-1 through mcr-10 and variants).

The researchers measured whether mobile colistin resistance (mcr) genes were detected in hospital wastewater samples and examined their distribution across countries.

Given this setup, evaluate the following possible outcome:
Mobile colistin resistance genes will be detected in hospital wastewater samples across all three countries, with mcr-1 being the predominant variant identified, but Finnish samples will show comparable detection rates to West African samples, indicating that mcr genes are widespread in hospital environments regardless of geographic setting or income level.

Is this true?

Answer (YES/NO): NO